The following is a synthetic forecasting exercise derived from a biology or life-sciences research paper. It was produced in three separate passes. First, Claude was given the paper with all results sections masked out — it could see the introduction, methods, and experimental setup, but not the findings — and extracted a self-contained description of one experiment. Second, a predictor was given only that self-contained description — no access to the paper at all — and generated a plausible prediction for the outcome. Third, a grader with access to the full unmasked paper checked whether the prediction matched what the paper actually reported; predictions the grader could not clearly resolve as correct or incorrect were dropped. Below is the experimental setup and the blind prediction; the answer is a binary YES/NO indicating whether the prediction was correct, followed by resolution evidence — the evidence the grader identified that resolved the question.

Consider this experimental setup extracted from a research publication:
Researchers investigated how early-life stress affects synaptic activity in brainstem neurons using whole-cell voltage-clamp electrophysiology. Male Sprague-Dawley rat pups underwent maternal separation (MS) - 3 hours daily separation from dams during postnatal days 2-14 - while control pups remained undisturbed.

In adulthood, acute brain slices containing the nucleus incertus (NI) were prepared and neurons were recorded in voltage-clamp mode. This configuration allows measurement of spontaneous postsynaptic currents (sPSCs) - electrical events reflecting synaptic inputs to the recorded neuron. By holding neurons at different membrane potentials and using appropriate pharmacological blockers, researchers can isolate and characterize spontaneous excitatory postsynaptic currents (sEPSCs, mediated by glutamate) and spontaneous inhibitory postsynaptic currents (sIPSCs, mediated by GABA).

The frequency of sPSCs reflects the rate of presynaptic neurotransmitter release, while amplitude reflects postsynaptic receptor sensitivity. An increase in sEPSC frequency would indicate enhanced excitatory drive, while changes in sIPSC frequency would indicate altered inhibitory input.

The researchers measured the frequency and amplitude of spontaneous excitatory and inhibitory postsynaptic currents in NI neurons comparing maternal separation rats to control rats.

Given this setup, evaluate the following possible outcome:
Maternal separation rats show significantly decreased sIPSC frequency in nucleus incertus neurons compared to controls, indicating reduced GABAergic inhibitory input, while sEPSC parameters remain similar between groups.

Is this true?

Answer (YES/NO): NO